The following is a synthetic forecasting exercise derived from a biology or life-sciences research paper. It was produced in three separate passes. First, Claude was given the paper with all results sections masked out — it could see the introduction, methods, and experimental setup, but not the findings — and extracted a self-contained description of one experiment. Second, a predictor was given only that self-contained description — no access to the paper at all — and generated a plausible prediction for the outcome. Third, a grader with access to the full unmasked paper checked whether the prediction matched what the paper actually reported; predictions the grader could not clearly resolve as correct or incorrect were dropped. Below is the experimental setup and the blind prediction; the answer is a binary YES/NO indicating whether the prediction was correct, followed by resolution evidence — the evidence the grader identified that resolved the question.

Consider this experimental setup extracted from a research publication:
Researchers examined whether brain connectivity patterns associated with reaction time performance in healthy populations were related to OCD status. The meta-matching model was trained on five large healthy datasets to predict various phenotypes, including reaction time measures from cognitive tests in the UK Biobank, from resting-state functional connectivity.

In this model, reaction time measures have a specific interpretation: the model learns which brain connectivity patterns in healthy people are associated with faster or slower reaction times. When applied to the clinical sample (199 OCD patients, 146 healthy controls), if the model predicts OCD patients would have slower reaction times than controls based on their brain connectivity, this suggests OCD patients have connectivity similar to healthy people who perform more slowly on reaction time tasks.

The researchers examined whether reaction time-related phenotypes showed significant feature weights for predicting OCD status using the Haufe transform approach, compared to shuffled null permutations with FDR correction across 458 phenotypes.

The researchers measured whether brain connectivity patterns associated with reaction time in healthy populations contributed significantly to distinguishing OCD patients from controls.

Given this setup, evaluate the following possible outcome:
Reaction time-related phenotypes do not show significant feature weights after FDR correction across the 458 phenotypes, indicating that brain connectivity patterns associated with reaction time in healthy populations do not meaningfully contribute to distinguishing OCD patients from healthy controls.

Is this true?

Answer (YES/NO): YES